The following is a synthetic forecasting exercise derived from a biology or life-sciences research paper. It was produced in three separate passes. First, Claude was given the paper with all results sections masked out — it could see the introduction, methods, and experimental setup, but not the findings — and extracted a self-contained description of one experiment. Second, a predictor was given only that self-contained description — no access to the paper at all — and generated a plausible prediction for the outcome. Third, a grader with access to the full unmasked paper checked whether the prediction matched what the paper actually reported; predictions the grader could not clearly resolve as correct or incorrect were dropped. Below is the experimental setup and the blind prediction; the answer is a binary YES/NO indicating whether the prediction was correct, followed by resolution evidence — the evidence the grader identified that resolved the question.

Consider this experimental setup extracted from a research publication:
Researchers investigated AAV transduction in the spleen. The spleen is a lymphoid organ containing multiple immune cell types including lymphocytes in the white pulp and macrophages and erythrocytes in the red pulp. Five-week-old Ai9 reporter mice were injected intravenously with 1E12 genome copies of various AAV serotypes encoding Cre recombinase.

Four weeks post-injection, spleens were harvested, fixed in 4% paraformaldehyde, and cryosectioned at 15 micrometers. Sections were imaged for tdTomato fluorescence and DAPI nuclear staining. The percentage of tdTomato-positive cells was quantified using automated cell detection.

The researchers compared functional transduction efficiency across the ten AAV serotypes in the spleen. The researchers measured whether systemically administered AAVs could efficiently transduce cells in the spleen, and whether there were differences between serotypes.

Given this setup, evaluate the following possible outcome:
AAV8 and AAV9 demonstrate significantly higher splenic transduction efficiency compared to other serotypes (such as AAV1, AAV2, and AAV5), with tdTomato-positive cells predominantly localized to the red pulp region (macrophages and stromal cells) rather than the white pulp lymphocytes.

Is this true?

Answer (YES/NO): NO